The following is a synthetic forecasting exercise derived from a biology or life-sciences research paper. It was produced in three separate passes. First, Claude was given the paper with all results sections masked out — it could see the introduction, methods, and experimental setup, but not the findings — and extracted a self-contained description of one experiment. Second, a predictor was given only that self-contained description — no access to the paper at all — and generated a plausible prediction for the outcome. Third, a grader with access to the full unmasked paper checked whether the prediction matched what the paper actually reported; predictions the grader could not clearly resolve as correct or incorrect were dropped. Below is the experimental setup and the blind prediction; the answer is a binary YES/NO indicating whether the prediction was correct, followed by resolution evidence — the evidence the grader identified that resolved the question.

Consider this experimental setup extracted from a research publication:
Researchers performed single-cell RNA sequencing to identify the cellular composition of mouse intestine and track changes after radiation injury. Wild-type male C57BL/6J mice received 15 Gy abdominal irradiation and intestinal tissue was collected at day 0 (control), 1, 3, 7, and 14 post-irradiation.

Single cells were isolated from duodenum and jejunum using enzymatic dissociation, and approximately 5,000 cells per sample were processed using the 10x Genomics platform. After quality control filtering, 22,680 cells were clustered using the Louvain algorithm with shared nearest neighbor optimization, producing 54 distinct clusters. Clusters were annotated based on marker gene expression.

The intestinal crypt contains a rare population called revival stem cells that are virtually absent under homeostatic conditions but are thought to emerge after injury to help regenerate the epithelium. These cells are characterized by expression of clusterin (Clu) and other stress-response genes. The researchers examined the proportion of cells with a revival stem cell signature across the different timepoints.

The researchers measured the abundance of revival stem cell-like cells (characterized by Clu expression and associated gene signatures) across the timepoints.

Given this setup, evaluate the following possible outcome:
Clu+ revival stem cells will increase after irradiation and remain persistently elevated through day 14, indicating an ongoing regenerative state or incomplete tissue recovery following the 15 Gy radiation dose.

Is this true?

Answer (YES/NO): NO